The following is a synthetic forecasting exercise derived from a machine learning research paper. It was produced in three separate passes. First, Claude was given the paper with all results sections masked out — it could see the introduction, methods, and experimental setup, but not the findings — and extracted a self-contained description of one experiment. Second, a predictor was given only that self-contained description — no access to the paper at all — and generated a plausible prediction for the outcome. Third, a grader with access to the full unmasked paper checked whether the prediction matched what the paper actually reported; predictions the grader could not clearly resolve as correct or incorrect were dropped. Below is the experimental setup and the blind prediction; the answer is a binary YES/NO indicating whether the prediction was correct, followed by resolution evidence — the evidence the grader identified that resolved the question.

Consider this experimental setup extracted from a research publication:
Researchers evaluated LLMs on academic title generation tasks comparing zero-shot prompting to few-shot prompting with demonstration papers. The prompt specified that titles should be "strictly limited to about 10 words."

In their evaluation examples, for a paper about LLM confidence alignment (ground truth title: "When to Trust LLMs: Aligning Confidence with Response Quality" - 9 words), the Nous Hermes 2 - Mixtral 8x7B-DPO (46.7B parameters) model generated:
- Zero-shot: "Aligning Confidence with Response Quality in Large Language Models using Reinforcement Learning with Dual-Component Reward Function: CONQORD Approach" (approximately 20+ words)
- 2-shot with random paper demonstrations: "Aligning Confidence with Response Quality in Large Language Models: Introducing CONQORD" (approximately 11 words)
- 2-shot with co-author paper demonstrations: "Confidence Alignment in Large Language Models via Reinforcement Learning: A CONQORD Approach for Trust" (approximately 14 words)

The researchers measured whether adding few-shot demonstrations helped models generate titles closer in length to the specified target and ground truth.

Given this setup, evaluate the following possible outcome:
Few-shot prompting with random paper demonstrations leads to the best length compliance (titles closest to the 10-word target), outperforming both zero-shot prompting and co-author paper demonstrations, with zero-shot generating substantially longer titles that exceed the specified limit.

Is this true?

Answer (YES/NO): YES